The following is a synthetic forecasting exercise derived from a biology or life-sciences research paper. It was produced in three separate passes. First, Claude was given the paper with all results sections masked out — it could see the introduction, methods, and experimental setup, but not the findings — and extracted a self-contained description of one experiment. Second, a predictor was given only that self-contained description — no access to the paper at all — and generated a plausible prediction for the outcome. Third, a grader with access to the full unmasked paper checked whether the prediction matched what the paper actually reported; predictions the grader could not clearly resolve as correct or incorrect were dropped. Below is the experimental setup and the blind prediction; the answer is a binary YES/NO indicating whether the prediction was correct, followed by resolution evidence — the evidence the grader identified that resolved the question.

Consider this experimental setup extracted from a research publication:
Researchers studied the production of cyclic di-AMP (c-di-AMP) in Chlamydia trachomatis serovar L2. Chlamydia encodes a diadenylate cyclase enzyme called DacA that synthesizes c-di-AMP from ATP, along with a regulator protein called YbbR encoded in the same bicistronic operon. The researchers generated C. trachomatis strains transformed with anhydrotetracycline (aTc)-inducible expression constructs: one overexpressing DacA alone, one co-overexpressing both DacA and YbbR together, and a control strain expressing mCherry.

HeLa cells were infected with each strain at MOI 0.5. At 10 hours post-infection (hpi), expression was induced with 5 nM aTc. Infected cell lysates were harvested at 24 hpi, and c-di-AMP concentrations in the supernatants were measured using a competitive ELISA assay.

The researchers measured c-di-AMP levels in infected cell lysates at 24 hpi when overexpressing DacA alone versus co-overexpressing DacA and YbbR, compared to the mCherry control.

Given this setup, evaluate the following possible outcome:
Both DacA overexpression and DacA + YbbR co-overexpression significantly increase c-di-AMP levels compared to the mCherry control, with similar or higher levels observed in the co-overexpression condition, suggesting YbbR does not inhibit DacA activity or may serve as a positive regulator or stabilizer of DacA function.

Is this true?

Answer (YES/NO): NO